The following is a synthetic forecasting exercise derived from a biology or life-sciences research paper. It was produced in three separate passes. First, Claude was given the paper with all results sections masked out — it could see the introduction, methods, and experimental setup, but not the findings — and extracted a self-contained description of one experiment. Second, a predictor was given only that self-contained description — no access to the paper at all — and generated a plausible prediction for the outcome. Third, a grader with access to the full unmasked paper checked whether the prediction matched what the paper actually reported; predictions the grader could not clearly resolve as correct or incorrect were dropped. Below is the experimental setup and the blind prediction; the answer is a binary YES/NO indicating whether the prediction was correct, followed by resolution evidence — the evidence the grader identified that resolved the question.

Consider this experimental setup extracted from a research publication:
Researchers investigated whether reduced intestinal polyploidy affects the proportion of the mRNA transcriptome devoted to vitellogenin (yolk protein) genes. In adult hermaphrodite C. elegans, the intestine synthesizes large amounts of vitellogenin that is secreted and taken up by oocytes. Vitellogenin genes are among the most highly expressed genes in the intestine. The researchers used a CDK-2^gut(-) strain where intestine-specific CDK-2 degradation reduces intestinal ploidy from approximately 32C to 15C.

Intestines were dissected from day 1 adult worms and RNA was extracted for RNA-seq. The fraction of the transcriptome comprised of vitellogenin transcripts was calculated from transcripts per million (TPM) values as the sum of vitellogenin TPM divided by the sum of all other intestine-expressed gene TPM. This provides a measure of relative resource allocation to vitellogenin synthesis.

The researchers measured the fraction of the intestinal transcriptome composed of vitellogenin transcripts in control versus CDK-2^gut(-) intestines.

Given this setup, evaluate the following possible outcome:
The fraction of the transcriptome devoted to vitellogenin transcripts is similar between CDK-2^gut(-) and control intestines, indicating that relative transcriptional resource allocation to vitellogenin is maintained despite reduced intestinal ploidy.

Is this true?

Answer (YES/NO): NO